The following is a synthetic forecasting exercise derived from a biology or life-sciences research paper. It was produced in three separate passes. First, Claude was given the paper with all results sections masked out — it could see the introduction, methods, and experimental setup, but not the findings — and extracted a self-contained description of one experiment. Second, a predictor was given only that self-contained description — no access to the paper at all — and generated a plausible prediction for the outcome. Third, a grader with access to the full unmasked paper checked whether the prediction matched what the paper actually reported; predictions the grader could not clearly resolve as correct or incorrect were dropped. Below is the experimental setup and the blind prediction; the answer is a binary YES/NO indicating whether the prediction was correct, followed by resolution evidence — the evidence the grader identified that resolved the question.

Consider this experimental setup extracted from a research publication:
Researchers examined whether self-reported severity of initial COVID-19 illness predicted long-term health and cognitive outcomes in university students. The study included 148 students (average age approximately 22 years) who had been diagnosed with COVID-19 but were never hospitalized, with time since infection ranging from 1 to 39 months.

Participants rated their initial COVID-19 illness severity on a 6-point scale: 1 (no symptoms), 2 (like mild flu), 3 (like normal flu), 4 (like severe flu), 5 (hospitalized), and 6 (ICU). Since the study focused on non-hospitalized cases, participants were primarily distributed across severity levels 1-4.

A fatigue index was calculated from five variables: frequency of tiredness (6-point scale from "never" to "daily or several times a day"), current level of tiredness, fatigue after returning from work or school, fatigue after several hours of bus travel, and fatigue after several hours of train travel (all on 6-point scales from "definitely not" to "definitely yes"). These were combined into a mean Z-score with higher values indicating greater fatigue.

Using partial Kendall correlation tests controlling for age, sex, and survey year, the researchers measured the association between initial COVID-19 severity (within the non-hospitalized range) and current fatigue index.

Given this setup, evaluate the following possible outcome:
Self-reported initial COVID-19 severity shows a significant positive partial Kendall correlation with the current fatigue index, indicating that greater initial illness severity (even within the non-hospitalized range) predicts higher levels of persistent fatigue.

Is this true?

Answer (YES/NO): YES